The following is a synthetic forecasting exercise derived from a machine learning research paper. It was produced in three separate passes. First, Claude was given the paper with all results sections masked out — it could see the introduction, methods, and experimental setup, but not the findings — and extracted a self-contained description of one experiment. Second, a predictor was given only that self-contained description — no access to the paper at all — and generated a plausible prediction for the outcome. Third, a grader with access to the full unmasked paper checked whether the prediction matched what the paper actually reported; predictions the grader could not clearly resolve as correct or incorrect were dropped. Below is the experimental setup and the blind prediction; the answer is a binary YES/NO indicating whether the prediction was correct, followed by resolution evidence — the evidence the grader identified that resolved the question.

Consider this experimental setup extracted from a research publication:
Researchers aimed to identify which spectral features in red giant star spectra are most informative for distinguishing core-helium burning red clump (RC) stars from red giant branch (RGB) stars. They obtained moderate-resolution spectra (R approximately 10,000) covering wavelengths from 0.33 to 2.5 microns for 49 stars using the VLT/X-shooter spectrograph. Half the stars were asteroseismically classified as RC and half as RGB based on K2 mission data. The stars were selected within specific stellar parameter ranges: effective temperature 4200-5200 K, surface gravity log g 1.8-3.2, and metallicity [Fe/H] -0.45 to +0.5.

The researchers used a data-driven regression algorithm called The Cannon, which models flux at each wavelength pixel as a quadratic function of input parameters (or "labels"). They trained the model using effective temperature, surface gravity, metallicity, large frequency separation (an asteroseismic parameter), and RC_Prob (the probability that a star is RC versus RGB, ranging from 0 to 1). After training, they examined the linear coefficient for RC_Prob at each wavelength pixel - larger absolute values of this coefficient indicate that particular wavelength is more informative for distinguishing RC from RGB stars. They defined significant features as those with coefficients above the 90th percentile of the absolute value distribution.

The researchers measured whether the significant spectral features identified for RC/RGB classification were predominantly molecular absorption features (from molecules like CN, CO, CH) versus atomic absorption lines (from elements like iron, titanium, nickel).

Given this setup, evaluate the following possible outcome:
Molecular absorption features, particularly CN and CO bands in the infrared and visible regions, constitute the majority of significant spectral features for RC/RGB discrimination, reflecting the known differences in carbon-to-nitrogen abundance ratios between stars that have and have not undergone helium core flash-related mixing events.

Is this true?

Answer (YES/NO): YES